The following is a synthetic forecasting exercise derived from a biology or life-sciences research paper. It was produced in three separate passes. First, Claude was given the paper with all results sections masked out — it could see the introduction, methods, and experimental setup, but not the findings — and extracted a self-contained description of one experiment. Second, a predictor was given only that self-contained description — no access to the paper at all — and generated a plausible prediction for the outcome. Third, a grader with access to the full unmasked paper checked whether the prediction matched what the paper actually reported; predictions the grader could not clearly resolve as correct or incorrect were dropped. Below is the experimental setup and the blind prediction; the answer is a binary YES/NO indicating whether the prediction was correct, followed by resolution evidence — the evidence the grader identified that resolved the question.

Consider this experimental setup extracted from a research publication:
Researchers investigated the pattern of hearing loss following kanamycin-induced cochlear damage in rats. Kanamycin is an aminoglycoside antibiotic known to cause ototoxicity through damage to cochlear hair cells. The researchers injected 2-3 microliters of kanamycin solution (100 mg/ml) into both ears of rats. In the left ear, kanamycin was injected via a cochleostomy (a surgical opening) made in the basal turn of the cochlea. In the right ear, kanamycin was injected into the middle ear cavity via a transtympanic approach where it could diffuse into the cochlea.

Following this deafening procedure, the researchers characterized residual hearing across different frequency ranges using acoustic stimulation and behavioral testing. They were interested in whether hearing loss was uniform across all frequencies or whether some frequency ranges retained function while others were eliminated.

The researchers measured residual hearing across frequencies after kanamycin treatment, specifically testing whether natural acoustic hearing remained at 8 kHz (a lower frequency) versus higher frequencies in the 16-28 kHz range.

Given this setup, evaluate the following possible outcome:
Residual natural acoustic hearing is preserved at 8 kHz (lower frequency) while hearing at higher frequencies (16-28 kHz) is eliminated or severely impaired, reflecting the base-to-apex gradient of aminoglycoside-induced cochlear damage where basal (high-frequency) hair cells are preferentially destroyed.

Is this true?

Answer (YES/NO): YES